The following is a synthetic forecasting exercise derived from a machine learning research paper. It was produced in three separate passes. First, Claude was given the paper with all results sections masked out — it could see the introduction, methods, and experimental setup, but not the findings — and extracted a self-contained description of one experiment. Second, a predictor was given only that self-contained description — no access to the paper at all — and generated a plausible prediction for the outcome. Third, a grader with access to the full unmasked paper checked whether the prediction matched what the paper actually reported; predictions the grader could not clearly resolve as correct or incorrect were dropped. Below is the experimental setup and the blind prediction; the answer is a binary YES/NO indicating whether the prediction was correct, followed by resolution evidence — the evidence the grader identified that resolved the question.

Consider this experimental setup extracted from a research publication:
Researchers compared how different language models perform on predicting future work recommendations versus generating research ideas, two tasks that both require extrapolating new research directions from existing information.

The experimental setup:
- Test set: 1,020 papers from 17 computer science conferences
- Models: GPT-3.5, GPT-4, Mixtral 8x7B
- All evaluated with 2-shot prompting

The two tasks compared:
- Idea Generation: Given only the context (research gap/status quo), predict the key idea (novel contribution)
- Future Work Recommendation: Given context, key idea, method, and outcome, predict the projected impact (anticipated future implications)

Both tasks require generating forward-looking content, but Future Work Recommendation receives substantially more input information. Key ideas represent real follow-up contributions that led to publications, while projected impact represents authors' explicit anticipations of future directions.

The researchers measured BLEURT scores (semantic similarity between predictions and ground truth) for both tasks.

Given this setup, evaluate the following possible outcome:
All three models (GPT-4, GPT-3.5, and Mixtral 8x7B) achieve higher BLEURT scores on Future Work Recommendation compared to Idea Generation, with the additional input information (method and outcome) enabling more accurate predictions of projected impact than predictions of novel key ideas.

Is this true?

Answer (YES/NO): NO